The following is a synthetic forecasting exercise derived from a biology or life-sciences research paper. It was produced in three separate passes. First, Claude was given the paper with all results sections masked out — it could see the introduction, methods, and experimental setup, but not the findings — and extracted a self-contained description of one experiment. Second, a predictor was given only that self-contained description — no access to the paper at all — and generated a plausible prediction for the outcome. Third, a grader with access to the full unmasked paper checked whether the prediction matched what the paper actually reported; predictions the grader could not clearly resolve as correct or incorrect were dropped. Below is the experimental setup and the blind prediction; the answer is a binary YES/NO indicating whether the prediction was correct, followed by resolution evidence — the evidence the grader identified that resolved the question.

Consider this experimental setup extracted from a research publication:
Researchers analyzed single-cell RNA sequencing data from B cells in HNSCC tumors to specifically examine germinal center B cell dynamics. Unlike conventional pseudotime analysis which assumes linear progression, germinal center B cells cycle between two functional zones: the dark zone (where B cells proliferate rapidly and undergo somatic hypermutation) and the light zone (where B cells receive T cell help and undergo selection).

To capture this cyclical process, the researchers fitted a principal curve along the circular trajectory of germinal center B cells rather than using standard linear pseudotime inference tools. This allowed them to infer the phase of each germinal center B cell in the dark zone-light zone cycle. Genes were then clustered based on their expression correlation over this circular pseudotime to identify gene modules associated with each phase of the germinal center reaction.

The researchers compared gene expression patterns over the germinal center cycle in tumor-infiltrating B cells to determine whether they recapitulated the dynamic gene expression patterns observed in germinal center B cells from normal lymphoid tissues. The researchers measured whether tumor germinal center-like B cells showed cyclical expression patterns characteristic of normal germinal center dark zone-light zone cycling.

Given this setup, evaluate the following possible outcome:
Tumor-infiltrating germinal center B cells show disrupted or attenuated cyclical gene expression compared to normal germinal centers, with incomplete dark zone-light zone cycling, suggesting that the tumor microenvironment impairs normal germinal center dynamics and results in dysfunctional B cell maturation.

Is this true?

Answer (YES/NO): NO